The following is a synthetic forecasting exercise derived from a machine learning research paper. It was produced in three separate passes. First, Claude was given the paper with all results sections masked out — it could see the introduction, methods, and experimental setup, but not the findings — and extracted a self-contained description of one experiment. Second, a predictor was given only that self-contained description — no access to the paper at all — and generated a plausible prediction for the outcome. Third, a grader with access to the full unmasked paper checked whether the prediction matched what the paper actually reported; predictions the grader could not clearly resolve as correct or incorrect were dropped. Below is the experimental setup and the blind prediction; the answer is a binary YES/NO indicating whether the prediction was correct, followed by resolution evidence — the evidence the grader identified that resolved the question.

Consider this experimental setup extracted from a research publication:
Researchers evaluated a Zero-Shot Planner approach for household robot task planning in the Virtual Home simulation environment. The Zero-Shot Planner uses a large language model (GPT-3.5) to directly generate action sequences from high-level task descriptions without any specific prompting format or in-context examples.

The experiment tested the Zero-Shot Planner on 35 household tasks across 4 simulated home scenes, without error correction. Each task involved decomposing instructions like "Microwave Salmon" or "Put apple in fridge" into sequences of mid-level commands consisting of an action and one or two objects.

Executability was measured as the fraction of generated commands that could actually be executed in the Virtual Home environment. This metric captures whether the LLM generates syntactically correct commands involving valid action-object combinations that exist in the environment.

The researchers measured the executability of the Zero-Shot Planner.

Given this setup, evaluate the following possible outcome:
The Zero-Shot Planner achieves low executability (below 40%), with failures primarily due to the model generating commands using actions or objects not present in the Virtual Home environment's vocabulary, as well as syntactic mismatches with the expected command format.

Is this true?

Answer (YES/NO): NO